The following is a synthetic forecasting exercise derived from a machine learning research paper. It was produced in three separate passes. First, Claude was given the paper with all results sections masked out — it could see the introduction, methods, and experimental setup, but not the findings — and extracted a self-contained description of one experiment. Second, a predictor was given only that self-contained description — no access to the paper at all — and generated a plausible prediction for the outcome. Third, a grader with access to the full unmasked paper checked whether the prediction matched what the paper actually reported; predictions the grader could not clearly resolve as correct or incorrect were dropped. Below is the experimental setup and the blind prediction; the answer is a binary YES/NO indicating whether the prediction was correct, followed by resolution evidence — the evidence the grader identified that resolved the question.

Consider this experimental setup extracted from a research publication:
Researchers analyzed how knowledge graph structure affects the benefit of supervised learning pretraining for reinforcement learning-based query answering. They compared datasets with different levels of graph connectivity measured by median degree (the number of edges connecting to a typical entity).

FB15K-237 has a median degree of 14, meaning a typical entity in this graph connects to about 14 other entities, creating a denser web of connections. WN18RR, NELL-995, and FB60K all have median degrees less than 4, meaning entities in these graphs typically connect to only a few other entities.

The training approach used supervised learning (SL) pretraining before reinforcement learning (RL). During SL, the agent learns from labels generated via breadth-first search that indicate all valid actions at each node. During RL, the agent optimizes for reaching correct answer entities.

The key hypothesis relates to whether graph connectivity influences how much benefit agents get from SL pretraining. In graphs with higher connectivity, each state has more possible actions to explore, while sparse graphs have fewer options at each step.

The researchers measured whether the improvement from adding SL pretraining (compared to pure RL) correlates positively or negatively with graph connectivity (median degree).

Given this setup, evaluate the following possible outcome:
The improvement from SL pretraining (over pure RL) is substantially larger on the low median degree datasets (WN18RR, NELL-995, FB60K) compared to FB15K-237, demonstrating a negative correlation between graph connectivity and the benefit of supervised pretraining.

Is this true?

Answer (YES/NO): NO